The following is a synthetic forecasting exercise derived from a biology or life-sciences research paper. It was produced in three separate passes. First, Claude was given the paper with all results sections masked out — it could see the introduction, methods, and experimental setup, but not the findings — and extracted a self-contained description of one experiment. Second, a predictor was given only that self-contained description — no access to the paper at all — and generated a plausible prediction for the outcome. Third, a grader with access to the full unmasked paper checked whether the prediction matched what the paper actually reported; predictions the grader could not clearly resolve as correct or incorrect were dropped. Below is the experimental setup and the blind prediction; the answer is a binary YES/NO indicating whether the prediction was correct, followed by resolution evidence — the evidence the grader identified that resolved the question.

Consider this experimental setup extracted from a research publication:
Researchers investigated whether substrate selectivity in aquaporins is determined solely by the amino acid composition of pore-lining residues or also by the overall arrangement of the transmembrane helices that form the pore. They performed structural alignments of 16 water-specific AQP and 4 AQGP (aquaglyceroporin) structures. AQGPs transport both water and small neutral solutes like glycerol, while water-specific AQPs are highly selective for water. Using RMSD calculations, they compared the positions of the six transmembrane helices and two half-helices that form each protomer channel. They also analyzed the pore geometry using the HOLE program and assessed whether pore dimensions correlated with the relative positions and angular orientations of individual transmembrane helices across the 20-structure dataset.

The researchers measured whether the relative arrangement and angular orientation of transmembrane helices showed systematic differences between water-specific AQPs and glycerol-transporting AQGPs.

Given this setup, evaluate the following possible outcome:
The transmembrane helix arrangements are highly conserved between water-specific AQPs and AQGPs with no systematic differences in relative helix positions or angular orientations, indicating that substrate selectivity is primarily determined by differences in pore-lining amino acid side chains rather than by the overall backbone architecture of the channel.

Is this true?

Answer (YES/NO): NO